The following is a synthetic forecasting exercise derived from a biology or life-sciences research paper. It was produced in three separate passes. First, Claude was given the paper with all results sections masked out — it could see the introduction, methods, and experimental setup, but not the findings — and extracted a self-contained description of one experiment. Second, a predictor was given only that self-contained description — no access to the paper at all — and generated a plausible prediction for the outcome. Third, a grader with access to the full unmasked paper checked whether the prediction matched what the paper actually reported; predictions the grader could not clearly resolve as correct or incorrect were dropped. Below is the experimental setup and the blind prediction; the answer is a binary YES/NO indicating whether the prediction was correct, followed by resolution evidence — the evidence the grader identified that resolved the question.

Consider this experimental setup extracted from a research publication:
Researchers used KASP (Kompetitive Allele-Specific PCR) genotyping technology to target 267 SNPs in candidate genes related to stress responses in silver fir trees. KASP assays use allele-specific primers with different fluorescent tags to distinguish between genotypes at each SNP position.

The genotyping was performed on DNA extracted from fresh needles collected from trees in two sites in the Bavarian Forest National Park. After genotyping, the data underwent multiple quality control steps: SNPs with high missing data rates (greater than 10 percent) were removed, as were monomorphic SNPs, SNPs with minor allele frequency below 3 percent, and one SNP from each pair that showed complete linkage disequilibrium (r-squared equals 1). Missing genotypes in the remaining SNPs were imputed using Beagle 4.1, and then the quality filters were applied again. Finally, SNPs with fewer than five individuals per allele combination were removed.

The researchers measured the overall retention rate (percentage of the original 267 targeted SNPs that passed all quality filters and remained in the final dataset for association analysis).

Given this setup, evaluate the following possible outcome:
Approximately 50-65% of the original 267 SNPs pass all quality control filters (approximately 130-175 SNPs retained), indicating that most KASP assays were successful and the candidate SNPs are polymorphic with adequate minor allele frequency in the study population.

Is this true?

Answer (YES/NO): NO